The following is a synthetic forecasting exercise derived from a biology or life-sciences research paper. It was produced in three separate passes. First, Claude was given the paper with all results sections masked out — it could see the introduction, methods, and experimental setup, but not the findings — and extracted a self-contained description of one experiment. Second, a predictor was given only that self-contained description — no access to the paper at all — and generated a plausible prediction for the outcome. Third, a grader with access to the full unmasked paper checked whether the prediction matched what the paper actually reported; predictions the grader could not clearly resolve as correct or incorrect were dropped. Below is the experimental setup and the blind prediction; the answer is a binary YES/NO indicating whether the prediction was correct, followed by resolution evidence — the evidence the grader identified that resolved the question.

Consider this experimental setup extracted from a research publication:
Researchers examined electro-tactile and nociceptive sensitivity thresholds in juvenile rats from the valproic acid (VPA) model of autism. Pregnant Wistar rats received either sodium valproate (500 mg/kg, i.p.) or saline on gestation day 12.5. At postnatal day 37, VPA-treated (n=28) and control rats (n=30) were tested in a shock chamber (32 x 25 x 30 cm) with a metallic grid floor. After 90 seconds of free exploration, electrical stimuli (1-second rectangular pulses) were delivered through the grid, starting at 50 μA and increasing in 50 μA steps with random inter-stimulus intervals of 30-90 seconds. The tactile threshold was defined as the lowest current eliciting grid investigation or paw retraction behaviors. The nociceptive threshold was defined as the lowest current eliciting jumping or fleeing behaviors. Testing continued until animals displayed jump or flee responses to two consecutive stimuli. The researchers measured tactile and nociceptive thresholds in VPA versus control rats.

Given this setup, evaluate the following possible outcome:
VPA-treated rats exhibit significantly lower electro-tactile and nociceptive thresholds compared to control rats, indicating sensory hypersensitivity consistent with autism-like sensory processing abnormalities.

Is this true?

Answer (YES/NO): NO